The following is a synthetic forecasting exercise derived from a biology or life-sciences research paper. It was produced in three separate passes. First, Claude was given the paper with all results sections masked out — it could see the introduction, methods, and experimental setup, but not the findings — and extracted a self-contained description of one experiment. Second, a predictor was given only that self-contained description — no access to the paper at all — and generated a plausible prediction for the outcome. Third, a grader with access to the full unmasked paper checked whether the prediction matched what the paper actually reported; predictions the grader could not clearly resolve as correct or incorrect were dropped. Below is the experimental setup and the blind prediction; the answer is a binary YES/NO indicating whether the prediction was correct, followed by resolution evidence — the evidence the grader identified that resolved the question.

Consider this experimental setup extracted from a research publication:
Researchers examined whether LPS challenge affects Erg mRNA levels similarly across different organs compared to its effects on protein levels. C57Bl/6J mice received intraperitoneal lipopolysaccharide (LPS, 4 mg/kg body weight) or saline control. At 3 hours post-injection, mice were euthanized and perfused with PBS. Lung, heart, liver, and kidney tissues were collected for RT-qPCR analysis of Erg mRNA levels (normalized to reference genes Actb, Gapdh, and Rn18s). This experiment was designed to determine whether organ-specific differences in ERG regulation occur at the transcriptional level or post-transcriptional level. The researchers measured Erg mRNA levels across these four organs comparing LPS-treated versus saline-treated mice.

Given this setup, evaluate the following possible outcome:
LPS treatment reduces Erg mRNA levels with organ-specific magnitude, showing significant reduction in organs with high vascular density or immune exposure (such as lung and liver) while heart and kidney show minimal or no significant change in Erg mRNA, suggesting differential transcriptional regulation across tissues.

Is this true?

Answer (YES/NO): NO